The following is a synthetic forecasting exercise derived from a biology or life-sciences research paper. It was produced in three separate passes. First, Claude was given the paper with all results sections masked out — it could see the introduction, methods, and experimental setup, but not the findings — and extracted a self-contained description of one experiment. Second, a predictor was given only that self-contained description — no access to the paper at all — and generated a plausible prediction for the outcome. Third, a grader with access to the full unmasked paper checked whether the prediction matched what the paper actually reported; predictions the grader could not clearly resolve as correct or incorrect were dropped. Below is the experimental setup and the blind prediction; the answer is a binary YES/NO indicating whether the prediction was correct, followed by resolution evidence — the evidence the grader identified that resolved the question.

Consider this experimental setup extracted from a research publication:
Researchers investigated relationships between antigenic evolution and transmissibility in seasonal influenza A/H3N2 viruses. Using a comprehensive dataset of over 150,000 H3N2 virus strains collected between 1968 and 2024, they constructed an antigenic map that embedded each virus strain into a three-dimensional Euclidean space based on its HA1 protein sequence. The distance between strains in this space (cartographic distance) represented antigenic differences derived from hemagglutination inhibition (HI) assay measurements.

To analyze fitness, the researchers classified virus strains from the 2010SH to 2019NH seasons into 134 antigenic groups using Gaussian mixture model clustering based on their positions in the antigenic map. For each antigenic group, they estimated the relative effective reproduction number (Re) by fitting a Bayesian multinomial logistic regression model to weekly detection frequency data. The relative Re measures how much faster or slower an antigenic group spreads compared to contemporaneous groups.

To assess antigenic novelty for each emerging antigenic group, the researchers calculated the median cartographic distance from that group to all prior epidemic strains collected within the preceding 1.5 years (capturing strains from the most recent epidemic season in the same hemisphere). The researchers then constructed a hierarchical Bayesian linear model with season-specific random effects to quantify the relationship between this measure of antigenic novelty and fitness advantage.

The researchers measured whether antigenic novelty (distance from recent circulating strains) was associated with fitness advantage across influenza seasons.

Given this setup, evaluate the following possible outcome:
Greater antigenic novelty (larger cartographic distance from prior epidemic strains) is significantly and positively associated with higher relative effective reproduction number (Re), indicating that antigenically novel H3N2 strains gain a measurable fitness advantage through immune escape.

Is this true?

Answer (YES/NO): YES